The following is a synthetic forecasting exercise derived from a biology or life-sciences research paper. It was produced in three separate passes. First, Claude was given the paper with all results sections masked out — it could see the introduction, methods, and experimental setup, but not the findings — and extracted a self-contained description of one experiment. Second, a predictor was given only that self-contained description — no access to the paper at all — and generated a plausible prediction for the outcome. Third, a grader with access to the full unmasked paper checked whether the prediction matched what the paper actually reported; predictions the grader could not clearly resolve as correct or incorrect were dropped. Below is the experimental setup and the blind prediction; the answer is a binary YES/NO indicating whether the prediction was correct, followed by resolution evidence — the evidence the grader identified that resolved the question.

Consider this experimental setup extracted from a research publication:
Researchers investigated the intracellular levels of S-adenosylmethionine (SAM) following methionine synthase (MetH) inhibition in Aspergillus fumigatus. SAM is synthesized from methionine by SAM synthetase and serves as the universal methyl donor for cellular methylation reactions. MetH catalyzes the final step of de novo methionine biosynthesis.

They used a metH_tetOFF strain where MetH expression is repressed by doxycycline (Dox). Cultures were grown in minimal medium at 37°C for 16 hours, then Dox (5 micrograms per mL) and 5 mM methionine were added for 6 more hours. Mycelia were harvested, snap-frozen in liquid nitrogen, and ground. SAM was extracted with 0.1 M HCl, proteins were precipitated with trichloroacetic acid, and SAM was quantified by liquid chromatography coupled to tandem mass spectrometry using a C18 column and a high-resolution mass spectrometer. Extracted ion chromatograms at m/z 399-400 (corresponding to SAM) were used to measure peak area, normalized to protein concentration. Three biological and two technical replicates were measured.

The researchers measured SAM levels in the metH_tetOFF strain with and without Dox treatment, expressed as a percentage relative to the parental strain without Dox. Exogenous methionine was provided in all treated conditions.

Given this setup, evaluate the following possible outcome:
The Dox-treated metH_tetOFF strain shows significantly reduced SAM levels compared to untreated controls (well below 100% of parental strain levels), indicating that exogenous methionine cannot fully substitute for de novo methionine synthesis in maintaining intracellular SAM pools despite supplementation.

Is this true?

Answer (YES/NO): NO